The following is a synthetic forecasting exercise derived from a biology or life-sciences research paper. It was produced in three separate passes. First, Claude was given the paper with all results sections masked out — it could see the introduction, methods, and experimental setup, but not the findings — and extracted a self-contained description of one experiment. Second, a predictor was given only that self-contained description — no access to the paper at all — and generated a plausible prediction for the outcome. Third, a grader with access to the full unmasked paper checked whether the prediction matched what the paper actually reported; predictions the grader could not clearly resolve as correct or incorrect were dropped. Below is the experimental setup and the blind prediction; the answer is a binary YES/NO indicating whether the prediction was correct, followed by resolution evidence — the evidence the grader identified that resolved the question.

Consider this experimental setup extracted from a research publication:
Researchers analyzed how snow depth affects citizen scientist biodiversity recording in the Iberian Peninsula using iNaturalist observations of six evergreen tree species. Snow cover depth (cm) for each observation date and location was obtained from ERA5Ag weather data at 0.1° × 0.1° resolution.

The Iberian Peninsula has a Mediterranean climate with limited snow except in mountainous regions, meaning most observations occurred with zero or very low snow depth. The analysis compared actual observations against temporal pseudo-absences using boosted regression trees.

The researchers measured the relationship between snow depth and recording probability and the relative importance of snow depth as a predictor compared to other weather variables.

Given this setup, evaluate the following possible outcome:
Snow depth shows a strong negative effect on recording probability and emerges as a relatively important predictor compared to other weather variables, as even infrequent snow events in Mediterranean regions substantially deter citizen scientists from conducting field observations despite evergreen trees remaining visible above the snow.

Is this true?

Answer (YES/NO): NO